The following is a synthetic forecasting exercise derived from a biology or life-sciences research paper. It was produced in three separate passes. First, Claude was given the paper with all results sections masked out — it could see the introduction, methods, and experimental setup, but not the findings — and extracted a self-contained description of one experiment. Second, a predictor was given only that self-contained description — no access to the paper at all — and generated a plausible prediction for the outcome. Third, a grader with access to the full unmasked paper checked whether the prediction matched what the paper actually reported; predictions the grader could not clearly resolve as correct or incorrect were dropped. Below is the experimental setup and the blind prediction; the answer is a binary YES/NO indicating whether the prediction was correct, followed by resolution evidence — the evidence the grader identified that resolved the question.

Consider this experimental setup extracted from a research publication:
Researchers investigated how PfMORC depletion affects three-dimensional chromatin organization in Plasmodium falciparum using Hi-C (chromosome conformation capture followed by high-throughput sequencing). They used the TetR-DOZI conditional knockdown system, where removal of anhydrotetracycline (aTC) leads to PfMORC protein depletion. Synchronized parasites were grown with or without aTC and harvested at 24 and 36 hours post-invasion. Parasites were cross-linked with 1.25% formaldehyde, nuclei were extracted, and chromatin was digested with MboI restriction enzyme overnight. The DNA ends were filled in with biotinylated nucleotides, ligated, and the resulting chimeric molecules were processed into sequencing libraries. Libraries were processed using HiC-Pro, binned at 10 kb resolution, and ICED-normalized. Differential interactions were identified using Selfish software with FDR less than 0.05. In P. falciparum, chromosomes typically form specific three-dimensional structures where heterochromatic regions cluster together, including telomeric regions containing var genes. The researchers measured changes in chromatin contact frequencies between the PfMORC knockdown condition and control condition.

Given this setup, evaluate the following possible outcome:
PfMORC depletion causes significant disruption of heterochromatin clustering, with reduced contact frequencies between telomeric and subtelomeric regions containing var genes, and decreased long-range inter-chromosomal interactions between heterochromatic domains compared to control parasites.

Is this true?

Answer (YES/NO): NO